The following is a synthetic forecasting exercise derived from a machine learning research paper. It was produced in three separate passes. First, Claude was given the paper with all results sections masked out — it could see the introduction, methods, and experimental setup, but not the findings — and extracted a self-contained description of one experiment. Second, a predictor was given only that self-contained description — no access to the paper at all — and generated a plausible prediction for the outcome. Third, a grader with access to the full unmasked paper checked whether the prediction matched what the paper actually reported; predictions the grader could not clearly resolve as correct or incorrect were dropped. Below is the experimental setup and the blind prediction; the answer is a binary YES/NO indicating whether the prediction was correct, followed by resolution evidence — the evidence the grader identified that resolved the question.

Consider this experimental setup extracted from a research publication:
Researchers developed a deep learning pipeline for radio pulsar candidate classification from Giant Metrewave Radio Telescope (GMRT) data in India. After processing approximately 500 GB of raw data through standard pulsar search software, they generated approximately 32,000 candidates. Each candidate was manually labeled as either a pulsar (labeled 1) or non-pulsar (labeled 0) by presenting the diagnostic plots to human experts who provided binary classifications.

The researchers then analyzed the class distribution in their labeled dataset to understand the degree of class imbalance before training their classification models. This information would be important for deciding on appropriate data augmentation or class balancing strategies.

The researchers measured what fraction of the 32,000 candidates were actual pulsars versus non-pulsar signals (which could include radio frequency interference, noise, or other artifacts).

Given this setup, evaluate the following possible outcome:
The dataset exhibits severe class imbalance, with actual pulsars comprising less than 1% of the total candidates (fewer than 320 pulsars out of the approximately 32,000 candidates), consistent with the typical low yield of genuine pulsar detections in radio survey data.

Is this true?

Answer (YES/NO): NO